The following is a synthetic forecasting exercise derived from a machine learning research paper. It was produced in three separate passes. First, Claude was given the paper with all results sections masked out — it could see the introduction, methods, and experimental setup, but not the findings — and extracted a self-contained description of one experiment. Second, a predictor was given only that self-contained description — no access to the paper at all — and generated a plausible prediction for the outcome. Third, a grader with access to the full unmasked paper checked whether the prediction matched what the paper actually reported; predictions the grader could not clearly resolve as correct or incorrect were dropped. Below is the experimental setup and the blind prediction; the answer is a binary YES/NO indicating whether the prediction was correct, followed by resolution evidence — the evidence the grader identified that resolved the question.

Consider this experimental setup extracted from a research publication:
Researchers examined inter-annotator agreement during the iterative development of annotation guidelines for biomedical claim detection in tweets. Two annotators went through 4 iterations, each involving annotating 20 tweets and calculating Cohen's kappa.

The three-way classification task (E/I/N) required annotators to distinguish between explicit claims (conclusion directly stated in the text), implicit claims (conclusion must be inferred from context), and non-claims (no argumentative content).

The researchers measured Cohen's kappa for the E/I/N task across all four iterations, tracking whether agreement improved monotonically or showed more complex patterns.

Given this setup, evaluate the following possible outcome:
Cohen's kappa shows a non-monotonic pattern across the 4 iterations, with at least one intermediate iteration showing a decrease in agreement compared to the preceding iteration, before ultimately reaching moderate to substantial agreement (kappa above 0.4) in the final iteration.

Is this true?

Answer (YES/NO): YES